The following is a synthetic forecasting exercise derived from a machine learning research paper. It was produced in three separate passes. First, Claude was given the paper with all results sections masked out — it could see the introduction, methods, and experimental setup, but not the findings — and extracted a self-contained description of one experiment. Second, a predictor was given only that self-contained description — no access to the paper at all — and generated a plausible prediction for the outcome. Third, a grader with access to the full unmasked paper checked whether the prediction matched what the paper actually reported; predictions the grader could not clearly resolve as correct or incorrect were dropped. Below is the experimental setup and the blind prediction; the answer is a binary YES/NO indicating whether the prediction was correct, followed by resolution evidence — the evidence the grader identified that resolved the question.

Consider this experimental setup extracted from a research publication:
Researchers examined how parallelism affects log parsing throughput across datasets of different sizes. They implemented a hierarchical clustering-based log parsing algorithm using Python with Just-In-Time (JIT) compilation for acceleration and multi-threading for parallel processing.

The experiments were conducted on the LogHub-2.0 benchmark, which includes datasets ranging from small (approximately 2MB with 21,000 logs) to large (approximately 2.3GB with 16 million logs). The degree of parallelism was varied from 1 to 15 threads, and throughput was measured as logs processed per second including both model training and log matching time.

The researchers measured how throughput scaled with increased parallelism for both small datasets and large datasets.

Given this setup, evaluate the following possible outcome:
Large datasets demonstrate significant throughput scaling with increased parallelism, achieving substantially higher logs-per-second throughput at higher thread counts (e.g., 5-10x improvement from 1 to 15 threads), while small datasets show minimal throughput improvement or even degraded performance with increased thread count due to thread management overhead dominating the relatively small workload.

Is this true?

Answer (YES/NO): NO